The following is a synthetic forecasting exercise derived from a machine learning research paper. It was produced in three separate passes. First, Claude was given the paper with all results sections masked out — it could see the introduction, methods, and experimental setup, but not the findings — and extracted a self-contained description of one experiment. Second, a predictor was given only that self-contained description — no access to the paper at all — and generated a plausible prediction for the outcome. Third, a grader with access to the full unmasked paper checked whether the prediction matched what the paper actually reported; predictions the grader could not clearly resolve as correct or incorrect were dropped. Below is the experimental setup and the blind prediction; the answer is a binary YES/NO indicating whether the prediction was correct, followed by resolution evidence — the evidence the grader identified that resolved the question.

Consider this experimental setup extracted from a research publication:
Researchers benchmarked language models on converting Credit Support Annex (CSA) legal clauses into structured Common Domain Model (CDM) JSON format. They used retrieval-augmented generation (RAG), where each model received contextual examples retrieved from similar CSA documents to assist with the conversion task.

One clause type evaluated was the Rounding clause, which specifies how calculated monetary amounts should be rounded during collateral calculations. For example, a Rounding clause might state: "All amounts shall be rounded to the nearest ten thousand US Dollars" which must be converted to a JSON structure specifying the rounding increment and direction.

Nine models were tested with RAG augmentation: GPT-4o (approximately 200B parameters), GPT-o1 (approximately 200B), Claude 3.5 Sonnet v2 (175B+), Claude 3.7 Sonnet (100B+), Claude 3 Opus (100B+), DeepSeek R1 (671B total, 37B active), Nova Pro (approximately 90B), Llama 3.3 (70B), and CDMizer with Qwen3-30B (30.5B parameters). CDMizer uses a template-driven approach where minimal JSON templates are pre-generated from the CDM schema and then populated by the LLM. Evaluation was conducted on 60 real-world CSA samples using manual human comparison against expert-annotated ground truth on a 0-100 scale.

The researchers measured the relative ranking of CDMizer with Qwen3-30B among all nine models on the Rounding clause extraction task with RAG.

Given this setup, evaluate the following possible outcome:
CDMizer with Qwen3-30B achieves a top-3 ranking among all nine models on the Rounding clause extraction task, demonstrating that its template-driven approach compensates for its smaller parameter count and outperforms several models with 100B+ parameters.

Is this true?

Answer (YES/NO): NO